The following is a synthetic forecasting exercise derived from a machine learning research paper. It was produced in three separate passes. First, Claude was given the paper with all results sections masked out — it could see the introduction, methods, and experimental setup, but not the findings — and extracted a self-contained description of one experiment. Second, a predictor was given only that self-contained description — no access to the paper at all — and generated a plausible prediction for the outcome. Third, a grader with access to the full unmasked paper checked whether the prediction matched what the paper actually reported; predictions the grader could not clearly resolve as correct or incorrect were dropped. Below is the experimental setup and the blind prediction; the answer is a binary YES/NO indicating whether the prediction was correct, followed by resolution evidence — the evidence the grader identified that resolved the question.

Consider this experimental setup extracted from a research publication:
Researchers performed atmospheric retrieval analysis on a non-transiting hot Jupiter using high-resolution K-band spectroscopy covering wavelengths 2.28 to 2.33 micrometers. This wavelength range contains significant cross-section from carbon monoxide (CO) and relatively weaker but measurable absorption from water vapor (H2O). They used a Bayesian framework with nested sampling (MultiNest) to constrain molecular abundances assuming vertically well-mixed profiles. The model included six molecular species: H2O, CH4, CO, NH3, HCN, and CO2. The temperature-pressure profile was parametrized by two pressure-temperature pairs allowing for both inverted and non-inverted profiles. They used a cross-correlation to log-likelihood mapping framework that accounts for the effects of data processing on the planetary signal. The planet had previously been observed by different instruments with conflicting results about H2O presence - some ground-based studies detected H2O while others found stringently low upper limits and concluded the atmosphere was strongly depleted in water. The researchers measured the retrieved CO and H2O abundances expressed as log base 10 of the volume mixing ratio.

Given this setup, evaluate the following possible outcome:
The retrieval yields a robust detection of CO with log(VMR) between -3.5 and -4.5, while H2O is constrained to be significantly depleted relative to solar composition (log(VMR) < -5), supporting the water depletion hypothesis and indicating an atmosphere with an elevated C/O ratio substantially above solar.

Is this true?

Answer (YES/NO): NO